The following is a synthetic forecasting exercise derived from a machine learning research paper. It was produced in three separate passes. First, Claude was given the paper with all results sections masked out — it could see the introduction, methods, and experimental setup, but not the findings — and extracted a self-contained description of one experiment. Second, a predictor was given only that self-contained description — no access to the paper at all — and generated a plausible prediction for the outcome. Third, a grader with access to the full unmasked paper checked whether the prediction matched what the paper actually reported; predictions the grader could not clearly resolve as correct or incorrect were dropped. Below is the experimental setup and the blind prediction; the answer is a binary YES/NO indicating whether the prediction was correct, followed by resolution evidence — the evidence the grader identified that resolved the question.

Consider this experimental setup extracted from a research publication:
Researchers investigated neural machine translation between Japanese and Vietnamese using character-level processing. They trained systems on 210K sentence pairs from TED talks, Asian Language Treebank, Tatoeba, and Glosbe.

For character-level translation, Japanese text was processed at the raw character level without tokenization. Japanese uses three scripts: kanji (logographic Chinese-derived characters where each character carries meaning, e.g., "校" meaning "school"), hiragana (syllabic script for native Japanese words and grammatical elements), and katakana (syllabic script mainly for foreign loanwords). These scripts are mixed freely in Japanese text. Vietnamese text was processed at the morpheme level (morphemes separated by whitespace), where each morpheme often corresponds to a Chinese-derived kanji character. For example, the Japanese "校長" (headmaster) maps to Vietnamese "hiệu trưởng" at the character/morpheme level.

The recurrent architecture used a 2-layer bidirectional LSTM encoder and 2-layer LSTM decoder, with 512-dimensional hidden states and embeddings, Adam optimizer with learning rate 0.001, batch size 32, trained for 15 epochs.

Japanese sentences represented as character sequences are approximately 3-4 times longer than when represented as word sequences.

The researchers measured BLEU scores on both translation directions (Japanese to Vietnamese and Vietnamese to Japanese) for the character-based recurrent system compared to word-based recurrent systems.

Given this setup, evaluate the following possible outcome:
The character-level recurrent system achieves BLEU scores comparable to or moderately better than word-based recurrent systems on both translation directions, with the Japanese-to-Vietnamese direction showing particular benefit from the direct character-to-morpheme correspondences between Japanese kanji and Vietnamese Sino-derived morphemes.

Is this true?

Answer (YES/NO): NO